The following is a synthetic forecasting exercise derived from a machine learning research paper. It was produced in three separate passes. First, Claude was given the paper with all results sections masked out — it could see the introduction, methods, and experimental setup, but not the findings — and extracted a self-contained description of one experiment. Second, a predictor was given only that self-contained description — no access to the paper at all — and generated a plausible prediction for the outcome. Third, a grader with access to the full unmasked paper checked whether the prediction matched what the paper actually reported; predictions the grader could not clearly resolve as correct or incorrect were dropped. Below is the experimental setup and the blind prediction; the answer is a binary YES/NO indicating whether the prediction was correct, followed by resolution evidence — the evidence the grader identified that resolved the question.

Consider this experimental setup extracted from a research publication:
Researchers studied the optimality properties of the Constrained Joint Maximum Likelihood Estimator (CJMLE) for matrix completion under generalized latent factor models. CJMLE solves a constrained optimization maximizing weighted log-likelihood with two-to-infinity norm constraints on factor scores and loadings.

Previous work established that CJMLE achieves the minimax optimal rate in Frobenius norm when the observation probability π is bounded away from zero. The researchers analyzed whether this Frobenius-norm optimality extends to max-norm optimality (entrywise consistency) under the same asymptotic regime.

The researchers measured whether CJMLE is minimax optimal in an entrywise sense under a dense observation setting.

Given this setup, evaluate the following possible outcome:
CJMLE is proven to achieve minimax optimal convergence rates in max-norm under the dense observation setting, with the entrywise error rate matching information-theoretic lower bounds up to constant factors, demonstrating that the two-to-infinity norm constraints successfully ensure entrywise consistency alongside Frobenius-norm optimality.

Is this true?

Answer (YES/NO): NO